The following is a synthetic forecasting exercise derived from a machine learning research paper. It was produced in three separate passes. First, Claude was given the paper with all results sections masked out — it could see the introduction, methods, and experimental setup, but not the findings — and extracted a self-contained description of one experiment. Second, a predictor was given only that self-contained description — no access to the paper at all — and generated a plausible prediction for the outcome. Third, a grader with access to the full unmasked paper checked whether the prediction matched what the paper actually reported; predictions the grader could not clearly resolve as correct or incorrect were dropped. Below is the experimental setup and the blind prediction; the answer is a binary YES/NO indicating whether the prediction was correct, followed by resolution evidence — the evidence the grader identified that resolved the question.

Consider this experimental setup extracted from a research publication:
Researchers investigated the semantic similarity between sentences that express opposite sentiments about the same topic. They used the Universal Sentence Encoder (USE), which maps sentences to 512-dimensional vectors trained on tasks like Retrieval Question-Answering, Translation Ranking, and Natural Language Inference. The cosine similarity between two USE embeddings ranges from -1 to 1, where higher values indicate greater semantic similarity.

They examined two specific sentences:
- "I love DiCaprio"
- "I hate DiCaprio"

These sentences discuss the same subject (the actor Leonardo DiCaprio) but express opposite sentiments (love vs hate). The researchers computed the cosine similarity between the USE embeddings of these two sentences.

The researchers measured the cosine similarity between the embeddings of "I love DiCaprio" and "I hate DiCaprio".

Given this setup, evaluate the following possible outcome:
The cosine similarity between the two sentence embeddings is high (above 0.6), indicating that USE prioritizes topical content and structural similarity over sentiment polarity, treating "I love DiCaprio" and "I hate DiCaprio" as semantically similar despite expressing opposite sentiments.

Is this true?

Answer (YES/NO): YES